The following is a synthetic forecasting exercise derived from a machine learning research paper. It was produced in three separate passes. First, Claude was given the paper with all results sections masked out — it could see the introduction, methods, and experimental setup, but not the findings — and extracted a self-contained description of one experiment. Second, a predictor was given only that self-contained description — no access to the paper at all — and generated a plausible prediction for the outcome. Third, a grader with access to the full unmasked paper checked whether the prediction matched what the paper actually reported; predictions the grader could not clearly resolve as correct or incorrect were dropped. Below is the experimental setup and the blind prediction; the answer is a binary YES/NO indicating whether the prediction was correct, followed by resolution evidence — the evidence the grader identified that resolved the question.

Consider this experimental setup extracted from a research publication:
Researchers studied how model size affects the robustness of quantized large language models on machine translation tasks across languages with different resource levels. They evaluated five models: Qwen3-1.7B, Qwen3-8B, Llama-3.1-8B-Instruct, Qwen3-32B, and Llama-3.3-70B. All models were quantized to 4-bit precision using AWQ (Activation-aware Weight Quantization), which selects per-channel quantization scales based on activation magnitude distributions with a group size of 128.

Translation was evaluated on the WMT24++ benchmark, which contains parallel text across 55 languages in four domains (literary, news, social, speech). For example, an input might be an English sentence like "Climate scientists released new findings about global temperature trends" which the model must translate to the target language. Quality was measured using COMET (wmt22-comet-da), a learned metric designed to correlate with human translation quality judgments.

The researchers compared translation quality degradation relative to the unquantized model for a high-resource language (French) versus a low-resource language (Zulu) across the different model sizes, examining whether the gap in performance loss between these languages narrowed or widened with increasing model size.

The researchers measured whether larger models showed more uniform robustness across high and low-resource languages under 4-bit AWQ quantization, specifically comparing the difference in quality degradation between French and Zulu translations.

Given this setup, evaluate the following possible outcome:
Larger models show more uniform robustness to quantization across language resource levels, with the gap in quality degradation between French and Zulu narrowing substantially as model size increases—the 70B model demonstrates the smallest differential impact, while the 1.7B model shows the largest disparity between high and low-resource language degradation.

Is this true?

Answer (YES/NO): NO